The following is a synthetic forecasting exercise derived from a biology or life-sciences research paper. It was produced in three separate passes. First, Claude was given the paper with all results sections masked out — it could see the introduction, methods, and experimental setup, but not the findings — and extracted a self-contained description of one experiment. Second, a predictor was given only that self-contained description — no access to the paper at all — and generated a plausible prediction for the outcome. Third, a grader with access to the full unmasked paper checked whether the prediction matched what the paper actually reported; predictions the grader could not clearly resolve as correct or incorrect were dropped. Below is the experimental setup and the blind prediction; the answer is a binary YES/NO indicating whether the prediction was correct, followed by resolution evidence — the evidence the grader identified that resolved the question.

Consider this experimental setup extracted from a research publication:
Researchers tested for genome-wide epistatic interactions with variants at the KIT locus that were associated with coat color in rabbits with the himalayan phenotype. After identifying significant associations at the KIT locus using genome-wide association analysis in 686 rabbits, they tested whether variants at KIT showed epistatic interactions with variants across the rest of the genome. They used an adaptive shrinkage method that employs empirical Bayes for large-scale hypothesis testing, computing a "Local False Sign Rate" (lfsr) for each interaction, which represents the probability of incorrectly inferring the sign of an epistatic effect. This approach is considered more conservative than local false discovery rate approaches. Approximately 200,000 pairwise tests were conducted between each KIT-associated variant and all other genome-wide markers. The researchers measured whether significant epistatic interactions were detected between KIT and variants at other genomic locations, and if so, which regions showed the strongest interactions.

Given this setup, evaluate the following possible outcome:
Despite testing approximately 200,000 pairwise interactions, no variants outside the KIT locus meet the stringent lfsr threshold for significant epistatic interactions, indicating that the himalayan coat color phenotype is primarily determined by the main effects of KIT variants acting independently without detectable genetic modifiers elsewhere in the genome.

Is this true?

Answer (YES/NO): NO